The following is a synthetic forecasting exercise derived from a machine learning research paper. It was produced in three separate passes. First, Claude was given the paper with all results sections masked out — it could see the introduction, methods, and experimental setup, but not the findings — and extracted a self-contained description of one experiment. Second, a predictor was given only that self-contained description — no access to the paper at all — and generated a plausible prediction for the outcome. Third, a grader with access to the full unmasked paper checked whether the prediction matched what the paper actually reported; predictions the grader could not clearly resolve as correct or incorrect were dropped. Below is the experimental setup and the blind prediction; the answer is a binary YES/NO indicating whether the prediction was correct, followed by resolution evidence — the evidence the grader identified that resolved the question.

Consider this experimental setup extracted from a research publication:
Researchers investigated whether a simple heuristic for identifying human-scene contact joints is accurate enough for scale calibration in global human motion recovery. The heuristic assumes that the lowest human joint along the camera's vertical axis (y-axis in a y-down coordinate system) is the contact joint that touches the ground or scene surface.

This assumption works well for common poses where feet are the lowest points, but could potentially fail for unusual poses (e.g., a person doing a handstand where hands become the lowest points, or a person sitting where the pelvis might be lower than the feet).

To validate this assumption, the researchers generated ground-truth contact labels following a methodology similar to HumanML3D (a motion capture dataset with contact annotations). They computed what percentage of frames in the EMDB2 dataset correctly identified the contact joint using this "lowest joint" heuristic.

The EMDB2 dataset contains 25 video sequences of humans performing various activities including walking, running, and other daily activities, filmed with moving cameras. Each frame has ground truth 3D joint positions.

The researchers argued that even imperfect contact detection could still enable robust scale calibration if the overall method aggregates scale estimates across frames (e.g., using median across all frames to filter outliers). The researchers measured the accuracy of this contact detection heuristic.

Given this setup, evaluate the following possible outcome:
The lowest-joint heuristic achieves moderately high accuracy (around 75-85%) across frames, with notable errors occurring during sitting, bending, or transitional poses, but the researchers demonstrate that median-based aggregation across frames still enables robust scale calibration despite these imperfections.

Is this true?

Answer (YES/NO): NO